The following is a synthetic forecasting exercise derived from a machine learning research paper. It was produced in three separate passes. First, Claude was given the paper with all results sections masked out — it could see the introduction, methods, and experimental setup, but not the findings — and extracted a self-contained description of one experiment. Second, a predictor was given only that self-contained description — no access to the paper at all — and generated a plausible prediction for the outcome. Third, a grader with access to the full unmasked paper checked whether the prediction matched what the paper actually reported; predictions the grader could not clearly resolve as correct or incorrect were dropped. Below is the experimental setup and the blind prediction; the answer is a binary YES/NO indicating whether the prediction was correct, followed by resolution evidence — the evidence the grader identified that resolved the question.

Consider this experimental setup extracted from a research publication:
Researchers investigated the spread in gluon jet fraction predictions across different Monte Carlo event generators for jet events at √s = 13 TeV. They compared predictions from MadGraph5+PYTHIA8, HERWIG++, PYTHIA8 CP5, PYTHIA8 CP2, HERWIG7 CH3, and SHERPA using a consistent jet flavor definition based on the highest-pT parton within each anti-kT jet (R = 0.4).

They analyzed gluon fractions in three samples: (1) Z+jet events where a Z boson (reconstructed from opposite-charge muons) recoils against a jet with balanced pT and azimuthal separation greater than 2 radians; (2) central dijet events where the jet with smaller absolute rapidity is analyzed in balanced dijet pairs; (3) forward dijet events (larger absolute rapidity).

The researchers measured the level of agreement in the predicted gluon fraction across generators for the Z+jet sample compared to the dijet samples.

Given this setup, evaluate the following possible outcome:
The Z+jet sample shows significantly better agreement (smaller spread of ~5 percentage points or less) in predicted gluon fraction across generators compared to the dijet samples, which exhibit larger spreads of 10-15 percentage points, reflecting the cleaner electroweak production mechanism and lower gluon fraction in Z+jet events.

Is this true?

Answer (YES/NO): NO